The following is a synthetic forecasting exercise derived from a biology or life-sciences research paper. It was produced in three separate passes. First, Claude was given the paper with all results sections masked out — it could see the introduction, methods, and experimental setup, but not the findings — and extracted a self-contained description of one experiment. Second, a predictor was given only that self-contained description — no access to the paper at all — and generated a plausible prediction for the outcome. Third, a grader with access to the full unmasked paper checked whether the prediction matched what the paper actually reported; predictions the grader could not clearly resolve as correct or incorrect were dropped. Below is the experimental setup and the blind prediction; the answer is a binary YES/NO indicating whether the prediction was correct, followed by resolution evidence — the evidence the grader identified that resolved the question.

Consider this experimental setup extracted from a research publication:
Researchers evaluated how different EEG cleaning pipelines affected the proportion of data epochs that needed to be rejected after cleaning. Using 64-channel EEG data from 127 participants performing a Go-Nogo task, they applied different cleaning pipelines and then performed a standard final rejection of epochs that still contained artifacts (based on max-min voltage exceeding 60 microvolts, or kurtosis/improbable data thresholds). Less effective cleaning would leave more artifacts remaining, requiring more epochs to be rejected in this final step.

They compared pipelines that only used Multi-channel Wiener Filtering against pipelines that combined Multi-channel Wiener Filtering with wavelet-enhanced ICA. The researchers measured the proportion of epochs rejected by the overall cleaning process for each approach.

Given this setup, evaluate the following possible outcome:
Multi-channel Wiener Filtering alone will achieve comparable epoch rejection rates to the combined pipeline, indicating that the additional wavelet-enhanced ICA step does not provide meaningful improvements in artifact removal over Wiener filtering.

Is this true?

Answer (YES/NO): NO